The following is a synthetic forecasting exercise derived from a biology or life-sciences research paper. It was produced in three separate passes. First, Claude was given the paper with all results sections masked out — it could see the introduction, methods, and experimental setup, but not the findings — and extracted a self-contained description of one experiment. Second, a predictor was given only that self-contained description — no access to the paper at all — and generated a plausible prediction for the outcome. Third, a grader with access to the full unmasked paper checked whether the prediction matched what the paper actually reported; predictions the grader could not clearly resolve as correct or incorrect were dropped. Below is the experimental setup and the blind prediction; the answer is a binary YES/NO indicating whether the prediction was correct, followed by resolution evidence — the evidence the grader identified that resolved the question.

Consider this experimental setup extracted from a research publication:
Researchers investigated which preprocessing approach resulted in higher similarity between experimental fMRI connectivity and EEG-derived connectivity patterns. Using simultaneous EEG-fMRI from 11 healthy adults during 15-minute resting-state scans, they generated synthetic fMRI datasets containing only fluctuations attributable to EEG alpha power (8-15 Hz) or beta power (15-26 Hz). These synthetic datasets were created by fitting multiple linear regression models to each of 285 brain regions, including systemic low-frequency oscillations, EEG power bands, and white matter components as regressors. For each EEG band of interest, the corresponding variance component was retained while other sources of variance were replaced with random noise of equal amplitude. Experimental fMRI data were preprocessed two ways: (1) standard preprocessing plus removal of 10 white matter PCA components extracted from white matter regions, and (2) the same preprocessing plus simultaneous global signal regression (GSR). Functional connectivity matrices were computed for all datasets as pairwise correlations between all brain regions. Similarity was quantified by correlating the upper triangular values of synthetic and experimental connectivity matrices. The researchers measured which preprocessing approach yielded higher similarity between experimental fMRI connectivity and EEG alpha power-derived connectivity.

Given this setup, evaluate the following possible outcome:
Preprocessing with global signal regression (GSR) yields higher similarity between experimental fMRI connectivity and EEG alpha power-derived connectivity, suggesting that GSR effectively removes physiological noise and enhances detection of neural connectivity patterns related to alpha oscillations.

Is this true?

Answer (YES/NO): NO